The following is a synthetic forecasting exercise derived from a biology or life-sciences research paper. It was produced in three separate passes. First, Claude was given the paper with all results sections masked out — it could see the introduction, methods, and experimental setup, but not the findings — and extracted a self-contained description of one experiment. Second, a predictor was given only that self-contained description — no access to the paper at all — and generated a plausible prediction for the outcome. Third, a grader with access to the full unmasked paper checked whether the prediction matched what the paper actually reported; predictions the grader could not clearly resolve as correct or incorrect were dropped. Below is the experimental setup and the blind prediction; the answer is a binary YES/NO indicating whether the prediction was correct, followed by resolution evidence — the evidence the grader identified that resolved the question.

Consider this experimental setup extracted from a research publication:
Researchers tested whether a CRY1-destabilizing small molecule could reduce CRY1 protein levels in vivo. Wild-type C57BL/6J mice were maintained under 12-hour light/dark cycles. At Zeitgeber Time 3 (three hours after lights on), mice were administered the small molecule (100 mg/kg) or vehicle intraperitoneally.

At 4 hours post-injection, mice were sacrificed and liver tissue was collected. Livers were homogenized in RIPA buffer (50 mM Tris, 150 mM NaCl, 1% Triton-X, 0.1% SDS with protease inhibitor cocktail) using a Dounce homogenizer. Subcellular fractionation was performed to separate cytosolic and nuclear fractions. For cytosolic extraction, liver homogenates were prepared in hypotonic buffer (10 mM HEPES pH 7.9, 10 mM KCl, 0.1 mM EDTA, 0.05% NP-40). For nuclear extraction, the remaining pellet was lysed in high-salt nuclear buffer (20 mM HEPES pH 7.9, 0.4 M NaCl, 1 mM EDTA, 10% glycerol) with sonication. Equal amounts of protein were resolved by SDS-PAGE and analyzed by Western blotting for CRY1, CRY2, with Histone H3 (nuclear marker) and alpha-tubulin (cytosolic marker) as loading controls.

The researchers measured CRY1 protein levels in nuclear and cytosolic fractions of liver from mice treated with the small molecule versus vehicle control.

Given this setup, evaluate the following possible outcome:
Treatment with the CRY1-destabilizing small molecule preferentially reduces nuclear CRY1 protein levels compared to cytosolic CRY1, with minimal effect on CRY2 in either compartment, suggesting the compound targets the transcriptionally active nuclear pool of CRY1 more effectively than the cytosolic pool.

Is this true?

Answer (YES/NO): YES